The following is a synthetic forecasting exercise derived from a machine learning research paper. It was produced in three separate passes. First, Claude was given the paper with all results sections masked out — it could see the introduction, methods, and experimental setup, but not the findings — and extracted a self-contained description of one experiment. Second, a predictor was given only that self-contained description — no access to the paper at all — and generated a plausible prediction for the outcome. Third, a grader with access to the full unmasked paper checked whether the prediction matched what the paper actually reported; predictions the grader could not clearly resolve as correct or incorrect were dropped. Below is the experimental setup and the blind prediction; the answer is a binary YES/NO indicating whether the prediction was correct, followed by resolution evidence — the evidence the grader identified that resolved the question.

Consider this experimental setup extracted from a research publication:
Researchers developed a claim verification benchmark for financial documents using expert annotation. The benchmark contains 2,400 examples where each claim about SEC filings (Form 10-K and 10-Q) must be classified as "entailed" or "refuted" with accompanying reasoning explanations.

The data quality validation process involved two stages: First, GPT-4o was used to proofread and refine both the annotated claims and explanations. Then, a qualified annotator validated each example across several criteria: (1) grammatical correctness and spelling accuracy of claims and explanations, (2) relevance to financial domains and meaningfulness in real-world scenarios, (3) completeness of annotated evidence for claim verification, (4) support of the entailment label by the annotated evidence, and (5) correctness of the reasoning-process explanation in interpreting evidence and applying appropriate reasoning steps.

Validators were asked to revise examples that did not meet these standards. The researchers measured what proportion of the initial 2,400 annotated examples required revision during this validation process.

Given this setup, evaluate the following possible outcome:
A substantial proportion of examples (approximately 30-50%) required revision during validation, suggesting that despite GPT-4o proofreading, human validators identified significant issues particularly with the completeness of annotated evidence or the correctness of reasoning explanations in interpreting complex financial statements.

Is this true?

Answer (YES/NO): NO